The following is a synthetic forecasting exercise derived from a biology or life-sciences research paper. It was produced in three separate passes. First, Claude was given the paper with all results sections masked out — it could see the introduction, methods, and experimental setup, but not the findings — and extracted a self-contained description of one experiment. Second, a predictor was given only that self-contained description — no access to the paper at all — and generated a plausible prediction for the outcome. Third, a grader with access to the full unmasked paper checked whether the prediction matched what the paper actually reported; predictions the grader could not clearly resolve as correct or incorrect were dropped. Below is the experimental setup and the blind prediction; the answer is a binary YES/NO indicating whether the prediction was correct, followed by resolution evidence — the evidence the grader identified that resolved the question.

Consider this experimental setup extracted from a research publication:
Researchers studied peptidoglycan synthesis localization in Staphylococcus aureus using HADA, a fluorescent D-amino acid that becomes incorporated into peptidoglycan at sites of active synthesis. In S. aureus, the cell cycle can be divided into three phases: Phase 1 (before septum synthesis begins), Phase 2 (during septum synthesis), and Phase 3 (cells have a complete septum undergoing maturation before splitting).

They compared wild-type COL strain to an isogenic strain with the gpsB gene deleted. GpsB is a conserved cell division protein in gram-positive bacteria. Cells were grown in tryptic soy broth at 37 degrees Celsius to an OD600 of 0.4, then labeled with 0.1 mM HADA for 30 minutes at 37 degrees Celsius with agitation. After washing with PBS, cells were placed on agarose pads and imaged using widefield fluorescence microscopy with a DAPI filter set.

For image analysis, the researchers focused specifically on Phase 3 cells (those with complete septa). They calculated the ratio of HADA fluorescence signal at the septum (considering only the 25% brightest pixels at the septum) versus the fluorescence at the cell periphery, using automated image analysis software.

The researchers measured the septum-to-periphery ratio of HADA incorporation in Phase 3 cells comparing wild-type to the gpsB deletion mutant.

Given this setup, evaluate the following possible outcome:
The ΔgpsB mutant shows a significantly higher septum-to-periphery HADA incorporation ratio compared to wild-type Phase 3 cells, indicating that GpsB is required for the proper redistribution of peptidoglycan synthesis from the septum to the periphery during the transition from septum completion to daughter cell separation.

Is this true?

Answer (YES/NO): NO